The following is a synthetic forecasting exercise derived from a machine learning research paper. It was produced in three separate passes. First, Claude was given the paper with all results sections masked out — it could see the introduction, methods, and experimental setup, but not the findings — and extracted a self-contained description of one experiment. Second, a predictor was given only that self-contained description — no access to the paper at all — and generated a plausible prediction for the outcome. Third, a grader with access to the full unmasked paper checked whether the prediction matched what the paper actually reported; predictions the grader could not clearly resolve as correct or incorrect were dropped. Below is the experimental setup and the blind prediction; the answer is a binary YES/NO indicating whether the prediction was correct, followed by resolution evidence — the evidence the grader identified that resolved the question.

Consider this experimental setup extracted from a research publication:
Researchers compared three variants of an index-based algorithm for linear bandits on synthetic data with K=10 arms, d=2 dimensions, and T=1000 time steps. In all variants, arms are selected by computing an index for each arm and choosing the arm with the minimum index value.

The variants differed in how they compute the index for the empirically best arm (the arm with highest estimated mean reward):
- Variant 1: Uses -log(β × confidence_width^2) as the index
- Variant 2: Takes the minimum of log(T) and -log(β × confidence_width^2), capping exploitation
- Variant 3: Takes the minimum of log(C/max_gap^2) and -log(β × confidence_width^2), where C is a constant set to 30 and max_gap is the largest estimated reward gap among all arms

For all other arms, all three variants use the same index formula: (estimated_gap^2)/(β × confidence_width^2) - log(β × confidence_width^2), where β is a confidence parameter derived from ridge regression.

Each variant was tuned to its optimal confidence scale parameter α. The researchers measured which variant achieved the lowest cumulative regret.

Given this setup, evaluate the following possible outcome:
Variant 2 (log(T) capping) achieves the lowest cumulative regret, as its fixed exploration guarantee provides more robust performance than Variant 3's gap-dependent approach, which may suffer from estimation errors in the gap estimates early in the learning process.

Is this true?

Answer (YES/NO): NO